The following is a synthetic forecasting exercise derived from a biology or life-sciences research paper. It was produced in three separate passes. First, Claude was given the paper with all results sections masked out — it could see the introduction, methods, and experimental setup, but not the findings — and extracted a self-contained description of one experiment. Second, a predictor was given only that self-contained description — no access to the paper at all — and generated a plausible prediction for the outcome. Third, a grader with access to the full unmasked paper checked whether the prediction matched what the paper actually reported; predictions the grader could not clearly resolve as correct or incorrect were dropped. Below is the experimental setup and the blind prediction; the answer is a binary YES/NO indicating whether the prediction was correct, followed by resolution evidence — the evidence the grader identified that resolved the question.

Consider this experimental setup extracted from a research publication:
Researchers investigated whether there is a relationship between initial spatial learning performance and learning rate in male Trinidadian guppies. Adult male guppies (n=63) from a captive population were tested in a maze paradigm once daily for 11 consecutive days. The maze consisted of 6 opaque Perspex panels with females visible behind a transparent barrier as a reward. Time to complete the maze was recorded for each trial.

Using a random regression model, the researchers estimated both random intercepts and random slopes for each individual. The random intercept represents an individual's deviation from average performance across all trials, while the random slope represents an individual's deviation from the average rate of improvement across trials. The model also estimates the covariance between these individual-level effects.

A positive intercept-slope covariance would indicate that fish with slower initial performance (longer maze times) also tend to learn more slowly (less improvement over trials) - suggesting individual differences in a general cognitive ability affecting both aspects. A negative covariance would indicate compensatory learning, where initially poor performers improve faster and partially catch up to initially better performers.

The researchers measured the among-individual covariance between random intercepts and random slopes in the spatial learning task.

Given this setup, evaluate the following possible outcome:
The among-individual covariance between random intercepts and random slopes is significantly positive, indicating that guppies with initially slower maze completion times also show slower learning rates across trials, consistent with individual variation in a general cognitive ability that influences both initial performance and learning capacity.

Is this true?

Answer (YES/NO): NO